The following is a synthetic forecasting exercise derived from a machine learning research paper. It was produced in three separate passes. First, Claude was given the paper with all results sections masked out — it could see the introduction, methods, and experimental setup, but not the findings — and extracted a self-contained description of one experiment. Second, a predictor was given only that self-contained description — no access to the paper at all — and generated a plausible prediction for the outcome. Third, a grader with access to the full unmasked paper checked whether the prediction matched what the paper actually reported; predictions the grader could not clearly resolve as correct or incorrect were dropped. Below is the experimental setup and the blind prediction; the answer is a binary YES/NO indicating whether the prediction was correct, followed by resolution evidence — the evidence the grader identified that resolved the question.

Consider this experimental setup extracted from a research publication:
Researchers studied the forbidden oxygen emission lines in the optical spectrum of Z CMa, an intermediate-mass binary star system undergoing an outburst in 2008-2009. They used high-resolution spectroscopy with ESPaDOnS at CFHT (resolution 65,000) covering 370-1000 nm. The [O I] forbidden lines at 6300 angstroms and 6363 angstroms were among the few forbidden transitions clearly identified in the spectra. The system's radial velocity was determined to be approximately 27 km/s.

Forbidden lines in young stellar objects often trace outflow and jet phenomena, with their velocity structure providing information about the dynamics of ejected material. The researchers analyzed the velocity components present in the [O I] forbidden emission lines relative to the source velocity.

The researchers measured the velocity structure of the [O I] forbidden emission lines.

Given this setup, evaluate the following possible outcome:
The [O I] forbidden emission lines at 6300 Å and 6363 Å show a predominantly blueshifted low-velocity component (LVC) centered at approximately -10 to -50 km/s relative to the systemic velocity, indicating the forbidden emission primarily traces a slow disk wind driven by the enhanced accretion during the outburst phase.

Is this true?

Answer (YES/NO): NO